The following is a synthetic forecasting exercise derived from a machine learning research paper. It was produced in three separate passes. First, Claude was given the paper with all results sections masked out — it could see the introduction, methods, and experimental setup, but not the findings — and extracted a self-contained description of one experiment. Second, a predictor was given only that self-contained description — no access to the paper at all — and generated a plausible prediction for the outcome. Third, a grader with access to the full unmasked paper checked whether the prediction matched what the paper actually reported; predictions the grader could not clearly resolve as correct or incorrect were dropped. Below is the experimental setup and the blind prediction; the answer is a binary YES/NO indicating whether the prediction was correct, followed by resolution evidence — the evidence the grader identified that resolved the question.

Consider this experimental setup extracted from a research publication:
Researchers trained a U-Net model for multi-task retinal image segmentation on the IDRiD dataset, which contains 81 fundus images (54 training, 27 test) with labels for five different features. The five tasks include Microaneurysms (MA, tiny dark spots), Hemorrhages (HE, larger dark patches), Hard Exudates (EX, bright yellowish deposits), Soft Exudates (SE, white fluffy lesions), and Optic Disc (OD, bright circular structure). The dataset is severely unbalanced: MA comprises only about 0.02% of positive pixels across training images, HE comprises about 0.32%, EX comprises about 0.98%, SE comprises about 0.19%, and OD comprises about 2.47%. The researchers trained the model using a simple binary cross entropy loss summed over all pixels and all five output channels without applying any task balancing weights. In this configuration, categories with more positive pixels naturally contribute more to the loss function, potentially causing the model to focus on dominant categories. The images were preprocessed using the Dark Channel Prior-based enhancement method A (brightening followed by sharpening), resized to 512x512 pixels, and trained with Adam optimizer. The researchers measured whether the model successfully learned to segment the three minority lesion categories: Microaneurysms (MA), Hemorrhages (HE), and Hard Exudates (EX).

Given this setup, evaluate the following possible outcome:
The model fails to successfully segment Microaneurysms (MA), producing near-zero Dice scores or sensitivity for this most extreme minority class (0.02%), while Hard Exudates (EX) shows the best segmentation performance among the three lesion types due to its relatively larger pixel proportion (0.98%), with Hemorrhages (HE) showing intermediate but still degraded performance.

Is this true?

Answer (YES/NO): NO